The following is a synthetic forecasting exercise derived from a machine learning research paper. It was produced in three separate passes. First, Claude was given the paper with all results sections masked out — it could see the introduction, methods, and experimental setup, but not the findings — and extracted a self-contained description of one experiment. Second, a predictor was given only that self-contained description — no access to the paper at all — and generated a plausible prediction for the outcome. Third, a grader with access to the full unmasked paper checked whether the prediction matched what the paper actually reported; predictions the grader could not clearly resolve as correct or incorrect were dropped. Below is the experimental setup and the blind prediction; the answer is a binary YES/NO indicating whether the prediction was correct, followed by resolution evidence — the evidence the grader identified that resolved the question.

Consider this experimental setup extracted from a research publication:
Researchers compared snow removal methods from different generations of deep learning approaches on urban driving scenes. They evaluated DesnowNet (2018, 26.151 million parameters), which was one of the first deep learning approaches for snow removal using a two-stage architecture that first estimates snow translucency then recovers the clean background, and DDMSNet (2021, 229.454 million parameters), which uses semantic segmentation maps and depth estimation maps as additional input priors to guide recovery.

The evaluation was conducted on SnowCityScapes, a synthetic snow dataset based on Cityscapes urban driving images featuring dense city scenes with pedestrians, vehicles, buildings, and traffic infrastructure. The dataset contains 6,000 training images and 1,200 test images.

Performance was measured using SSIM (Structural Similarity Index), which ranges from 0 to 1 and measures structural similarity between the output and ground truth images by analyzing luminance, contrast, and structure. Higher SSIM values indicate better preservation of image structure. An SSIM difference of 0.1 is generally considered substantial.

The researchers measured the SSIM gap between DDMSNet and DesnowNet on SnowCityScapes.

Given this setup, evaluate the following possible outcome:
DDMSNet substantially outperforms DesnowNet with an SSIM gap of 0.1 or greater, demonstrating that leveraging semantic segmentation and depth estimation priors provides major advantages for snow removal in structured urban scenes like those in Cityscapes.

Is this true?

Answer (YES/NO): YES